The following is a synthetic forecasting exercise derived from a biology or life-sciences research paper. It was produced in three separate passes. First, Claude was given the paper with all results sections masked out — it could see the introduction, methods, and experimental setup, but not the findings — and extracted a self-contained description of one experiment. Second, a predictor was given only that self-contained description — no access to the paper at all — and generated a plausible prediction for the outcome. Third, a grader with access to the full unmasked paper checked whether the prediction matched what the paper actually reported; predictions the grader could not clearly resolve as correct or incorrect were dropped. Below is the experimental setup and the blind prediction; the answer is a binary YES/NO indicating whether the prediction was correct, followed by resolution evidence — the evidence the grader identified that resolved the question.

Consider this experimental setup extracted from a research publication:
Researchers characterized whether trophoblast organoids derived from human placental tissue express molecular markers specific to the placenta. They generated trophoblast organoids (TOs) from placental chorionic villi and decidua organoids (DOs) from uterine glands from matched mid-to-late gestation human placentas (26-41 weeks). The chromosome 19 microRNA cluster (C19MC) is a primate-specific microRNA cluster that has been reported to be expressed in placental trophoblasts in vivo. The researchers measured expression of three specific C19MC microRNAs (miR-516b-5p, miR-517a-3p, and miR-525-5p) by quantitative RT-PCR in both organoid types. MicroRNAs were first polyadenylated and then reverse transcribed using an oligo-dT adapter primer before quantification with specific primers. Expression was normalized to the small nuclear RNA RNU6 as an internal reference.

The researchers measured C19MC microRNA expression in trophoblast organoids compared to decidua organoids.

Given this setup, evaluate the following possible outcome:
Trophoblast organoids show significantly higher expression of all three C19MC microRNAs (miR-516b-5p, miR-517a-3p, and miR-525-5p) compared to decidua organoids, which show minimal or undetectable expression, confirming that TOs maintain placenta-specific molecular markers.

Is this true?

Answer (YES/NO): YES